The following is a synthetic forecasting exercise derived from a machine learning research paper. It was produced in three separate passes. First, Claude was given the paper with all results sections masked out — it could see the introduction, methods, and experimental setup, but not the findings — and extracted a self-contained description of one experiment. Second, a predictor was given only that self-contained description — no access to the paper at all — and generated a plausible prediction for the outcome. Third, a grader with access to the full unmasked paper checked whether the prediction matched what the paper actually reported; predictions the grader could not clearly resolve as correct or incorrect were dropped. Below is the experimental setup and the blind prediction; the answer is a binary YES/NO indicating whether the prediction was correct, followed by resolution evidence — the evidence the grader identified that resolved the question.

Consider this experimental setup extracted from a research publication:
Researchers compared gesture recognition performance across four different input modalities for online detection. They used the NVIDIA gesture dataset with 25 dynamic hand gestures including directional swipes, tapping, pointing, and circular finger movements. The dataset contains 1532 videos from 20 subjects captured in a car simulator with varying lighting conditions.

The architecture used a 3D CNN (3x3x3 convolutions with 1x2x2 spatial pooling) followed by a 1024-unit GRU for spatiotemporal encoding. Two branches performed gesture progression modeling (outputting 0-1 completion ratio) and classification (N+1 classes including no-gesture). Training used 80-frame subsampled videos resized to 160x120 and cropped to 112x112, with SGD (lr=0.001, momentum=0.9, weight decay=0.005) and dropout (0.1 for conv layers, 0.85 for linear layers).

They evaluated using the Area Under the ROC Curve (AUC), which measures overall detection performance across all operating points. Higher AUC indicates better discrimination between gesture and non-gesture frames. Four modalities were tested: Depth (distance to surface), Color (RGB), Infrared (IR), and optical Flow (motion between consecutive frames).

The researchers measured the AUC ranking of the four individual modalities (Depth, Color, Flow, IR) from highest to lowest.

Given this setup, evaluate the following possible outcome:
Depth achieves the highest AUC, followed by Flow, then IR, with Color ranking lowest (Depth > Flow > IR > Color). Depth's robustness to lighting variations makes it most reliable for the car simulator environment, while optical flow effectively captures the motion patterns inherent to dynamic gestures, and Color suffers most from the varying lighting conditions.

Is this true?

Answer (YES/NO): NO